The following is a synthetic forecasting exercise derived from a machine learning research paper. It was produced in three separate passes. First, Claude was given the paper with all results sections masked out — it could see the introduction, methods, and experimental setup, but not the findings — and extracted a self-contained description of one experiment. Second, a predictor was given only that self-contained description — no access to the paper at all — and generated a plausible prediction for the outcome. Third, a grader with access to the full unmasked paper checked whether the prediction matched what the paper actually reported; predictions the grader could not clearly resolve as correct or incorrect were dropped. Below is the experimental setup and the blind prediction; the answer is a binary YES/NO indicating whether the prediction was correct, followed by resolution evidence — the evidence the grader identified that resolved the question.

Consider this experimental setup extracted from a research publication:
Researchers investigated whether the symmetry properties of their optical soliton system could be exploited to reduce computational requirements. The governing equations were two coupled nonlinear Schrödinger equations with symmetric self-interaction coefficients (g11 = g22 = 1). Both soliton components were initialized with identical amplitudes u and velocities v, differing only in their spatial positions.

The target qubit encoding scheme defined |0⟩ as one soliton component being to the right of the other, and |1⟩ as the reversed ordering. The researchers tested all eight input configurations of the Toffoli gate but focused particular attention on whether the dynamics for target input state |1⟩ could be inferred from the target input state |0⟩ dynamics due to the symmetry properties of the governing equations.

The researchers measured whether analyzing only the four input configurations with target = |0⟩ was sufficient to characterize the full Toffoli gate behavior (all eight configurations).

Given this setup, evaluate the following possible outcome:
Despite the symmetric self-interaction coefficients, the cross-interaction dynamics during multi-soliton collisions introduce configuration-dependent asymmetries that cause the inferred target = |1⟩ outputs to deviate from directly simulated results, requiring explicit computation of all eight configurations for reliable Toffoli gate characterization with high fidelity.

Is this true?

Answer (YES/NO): NO